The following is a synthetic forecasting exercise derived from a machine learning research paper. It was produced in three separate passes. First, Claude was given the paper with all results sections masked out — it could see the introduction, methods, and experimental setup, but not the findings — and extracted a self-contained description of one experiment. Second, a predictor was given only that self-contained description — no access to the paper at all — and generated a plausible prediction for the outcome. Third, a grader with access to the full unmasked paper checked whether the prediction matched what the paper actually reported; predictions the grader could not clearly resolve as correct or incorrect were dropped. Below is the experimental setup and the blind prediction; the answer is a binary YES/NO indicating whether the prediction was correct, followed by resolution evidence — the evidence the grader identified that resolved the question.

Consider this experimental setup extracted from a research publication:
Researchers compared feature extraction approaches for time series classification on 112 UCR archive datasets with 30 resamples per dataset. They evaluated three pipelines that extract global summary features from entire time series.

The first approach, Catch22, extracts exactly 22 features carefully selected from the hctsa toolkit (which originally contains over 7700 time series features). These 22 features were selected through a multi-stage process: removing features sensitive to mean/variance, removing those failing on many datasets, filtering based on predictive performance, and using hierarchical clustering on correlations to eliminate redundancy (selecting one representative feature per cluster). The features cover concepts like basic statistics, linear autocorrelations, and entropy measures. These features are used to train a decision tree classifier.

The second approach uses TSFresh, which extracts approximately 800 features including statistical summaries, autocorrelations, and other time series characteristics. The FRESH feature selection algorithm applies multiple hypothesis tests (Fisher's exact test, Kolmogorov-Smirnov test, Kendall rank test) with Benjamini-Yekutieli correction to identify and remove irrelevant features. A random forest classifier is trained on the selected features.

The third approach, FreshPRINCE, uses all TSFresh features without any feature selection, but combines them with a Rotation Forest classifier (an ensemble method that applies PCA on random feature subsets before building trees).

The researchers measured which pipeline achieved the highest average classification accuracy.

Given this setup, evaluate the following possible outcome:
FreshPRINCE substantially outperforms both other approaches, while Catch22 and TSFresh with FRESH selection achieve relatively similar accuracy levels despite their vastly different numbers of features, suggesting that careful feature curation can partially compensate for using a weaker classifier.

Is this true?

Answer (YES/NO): YES